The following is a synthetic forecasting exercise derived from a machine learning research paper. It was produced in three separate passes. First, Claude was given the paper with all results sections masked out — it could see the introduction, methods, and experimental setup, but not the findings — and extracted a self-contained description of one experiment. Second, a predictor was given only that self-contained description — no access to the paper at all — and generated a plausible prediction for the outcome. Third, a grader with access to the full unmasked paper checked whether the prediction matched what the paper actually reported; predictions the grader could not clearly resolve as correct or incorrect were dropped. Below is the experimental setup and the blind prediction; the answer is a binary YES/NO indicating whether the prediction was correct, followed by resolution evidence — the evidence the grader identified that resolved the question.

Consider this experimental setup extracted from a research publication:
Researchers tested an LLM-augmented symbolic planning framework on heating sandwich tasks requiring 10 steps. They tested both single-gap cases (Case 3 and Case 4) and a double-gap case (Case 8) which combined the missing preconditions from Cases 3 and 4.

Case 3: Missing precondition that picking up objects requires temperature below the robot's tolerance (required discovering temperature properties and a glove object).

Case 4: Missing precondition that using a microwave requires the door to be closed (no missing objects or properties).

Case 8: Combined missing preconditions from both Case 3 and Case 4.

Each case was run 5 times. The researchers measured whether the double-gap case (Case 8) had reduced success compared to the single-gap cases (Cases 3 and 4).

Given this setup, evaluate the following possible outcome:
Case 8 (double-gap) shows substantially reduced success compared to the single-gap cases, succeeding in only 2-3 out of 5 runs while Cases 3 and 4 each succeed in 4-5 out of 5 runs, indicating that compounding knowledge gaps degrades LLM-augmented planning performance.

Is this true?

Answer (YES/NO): NO